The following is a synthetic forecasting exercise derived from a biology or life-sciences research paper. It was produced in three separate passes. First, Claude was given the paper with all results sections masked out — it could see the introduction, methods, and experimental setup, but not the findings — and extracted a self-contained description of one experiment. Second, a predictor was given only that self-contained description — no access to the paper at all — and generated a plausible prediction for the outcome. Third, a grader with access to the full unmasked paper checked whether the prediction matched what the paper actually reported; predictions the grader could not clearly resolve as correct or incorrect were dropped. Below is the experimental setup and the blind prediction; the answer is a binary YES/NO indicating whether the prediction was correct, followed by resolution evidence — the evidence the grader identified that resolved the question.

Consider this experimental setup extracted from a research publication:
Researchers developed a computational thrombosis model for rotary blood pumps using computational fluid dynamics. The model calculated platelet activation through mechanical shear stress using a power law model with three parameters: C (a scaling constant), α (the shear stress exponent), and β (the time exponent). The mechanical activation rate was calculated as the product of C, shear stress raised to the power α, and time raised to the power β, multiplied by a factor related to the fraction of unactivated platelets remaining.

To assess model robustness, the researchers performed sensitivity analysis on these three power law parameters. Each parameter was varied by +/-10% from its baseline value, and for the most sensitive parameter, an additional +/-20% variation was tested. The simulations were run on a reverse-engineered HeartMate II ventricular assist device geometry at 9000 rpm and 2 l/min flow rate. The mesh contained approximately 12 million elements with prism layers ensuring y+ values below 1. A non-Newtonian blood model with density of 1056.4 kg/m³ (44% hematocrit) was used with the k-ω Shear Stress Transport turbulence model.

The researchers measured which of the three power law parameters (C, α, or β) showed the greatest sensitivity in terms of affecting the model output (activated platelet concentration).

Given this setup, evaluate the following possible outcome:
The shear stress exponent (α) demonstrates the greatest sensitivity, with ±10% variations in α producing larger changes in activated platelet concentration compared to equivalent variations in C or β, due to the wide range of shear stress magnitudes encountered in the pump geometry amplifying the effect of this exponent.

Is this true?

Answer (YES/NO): YES